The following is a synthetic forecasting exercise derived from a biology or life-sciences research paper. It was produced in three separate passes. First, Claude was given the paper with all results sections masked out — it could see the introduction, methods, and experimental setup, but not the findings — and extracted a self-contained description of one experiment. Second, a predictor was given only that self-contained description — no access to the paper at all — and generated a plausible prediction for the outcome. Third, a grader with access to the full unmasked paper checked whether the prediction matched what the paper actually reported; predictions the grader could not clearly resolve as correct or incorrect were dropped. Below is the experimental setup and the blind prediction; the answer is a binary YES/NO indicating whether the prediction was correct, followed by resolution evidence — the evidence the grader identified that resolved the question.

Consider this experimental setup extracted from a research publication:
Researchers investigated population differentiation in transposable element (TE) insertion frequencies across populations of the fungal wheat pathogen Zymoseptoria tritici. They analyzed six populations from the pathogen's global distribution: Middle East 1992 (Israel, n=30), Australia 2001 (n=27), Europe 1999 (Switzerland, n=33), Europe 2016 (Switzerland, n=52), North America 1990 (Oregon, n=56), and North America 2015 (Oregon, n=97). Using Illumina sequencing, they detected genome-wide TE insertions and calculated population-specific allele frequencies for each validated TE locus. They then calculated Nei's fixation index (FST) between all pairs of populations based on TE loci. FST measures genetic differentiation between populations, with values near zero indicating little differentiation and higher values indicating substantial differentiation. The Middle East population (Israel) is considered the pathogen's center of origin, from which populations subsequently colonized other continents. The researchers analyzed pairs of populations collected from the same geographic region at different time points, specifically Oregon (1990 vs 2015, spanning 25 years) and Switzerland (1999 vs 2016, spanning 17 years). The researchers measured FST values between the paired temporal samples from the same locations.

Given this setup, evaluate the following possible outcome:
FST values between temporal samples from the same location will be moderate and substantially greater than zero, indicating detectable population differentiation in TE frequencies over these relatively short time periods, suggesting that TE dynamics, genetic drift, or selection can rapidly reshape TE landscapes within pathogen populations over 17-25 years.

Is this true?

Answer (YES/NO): NO